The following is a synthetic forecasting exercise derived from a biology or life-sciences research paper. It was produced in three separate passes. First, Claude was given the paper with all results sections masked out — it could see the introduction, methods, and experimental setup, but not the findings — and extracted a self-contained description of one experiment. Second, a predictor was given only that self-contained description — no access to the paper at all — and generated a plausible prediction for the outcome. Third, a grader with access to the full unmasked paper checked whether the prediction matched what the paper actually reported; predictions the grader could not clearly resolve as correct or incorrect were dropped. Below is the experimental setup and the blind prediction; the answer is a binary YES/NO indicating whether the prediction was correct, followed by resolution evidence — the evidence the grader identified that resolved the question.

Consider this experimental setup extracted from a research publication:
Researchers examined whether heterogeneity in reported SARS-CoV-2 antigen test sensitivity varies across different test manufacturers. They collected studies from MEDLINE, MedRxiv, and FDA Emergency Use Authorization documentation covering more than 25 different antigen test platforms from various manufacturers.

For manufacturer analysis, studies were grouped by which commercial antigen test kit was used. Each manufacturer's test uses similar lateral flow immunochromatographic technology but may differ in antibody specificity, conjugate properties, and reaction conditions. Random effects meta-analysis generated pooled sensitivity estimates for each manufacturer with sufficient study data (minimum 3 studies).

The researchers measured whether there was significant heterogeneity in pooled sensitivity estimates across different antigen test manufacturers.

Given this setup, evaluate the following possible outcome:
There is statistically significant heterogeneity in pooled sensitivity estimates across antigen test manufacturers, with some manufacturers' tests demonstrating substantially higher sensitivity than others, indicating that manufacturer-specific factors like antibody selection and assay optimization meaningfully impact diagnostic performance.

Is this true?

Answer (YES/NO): YES